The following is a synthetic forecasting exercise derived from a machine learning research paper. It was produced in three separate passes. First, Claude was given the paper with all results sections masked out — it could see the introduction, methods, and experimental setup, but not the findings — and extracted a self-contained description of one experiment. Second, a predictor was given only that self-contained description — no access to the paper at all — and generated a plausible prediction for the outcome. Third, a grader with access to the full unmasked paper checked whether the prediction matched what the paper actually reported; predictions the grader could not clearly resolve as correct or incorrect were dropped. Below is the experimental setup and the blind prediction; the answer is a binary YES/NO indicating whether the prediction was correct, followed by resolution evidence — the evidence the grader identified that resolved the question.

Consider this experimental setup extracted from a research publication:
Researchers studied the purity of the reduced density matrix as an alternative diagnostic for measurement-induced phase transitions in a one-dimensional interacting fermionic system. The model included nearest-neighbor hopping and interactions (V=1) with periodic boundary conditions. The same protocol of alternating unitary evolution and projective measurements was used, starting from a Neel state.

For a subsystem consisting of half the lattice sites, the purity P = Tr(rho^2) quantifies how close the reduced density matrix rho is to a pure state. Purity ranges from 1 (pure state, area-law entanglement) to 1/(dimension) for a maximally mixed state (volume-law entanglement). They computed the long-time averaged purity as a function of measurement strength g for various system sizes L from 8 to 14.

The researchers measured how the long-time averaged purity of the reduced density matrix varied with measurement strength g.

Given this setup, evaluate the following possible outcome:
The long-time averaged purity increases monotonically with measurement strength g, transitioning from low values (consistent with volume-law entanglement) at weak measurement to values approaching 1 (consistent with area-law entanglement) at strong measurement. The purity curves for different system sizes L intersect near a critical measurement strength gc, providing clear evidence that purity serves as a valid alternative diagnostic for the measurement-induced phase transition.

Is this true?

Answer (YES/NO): YES